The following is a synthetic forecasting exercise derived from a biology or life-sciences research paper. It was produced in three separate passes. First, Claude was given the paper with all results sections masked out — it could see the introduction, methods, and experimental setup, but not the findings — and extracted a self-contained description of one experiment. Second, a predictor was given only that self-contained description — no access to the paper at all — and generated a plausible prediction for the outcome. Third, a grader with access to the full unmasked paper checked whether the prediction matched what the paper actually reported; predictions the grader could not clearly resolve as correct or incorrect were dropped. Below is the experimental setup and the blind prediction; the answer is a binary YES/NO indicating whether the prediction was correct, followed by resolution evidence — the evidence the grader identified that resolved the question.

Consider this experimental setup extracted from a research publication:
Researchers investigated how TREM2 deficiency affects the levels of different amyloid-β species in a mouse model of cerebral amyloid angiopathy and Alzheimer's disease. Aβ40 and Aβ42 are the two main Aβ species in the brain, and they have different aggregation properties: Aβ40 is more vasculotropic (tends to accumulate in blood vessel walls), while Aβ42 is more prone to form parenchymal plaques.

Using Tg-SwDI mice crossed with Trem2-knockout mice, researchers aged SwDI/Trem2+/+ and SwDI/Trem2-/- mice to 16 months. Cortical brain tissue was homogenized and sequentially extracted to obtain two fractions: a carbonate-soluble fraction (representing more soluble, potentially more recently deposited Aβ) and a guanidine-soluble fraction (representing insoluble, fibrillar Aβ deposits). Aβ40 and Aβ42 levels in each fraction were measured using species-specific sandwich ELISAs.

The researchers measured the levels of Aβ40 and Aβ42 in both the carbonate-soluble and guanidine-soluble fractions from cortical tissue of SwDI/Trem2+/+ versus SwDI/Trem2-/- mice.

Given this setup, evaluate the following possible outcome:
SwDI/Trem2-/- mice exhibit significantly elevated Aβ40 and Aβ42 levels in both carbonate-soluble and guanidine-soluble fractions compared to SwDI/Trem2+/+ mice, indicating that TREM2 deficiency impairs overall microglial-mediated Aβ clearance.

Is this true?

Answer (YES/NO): YES